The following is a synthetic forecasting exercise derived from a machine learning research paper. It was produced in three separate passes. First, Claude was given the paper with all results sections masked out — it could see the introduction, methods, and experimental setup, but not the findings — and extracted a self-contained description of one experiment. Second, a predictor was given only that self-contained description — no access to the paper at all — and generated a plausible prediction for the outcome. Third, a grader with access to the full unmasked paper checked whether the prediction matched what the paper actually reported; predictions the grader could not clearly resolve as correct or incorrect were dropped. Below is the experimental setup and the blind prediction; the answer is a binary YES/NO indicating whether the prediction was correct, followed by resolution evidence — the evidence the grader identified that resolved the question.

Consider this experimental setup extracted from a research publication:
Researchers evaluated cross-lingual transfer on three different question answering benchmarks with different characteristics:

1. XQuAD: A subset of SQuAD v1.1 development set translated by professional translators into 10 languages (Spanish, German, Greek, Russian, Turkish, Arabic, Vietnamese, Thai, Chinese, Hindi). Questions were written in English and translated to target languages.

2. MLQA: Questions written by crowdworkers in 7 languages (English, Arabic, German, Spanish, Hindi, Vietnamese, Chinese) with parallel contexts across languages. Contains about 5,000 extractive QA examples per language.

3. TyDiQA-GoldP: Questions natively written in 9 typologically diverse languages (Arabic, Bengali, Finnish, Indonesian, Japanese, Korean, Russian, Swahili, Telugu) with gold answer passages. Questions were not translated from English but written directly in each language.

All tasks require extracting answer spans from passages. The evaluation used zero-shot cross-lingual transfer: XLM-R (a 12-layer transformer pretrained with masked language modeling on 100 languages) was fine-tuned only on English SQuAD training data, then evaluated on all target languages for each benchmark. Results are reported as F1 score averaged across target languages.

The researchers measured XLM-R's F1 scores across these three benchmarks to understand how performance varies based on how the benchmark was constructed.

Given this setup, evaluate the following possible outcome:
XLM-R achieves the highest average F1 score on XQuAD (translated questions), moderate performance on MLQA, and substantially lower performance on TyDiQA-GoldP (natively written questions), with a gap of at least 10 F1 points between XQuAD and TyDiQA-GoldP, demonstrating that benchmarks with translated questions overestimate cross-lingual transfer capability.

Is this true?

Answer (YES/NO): YES